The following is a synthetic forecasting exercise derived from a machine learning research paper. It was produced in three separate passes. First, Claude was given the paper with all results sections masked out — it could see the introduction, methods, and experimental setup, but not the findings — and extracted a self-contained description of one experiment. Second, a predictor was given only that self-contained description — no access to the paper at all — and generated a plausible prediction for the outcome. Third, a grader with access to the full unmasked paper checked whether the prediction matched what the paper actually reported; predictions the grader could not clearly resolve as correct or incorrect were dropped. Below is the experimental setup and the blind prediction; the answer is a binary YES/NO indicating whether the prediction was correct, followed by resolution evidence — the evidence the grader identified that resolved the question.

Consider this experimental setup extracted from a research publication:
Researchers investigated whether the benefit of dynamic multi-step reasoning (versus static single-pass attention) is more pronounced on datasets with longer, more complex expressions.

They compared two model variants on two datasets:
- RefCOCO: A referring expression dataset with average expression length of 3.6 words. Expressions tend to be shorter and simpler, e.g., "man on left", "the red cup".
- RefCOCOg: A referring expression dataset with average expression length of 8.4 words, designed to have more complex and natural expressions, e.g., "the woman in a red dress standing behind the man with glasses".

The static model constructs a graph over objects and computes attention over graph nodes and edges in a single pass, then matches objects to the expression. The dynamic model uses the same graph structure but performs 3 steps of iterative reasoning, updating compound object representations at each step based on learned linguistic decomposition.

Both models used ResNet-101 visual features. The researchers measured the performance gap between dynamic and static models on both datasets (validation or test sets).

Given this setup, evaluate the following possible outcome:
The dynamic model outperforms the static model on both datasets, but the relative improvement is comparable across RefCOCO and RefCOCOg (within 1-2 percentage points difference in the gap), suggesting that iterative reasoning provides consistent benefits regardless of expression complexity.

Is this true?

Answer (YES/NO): YES